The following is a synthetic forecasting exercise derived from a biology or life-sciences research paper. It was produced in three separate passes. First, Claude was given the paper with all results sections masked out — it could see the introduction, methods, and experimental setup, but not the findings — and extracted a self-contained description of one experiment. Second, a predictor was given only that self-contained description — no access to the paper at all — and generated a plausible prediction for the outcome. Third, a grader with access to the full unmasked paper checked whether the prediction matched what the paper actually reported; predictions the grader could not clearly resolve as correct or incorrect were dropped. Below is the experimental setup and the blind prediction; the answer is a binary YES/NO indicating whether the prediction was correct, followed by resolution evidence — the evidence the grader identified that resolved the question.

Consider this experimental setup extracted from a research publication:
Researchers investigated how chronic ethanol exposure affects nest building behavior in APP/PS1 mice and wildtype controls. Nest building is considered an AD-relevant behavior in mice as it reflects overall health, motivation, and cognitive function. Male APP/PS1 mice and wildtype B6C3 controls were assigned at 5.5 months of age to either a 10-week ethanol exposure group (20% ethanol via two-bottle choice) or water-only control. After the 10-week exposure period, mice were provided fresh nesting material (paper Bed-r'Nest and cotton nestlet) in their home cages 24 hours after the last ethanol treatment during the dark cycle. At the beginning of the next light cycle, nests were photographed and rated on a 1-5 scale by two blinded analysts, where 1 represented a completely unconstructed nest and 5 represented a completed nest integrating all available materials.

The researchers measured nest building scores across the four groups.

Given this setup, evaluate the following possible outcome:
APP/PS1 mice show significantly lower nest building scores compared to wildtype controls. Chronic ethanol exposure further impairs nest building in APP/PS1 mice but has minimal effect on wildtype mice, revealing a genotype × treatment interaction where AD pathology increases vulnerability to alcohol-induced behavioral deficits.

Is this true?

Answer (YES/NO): YES